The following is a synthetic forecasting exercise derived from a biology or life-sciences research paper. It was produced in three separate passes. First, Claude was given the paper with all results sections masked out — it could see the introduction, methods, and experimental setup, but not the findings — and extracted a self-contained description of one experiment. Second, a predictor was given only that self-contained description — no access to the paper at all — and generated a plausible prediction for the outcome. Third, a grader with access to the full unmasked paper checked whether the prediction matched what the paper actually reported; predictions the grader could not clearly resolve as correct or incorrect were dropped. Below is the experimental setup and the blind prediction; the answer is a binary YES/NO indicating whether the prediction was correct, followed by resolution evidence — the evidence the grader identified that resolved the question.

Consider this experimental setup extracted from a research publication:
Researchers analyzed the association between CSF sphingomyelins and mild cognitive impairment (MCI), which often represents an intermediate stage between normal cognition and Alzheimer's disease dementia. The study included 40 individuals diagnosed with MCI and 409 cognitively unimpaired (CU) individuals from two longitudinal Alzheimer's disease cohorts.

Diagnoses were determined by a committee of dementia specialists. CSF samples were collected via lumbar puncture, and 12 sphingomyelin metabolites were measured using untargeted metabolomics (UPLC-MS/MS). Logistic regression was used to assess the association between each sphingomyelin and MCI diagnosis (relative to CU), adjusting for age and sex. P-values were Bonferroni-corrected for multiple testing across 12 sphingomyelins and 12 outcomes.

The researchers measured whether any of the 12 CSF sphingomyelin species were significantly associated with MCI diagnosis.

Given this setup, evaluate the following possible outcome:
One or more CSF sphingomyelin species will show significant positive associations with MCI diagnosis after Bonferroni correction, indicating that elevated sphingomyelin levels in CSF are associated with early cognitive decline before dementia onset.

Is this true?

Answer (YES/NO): NO